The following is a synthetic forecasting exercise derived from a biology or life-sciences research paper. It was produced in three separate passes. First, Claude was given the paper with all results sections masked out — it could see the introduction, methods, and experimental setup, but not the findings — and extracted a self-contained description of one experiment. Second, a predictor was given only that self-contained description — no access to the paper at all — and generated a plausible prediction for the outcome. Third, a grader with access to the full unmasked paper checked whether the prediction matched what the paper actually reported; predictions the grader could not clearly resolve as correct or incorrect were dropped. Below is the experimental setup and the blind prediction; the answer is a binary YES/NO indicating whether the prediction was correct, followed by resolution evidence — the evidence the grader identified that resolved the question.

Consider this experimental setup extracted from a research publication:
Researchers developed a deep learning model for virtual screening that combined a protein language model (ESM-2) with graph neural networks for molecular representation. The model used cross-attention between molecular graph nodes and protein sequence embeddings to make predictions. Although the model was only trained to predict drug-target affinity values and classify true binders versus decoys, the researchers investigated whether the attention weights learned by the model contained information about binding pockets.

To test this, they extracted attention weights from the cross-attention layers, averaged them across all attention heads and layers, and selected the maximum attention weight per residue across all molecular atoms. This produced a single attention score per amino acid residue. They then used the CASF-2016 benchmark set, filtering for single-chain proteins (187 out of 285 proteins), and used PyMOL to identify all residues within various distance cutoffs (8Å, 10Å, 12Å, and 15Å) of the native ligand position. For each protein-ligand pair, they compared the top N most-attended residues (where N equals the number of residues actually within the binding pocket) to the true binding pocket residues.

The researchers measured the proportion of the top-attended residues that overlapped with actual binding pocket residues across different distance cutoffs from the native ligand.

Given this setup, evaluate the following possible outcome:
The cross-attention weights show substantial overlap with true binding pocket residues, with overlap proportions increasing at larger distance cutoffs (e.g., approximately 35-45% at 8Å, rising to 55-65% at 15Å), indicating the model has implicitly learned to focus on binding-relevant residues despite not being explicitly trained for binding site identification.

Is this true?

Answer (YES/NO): NO